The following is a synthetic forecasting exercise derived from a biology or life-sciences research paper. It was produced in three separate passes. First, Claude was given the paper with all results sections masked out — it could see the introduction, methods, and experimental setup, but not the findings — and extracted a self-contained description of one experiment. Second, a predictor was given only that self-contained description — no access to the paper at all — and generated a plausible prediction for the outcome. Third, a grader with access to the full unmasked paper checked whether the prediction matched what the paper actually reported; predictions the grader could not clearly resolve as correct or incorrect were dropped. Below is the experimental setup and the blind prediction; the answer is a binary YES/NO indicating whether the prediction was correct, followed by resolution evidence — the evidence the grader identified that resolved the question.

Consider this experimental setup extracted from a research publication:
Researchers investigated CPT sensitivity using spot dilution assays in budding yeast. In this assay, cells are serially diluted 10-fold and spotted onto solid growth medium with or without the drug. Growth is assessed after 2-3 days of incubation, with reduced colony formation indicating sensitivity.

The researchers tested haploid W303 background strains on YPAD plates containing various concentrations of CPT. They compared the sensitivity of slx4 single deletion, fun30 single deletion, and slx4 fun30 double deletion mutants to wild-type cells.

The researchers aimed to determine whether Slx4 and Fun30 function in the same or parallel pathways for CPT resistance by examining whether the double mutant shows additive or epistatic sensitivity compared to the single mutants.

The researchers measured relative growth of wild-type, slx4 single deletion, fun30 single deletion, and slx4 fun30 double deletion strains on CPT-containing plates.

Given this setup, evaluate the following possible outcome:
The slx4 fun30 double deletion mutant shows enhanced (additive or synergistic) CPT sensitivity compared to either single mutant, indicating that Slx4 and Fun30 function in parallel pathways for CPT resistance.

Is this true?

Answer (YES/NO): YES